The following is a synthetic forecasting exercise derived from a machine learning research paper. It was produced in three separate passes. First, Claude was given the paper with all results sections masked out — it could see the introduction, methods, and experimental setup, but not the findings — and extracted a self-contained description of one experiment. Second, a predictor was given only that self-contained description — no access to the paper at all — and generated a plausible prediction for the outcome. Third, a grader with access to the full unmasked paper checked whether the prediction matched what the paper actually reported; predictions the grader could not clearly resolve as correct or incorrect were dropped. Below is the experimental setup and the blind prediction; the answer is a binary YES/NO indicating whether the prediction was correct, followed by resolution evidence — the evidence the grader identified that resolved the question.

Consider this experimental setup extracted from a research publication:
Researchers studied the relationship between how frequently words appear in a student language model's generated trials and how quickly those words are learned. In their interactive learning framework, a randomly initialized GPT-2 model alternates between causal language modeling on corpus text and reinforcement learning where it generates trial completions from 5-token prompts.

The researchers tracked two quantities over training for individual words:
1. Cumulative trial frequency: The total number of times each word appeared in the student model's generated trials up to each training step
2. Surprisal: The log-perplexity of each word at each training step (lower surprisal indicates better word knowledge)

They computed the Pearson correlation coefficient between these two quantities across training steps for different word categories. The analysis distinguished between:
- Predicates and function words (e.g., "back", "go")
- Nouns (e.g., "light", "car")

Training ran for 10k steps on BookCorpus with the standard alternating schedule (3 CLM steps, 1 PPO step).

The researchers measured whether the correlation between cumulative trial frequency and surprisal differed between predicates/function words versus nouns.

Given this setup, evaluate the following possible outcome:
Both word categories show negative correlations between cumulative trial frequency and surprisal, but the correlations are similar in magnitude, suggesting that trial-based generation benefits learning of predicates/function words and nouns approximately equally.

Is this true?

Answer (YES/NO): NO